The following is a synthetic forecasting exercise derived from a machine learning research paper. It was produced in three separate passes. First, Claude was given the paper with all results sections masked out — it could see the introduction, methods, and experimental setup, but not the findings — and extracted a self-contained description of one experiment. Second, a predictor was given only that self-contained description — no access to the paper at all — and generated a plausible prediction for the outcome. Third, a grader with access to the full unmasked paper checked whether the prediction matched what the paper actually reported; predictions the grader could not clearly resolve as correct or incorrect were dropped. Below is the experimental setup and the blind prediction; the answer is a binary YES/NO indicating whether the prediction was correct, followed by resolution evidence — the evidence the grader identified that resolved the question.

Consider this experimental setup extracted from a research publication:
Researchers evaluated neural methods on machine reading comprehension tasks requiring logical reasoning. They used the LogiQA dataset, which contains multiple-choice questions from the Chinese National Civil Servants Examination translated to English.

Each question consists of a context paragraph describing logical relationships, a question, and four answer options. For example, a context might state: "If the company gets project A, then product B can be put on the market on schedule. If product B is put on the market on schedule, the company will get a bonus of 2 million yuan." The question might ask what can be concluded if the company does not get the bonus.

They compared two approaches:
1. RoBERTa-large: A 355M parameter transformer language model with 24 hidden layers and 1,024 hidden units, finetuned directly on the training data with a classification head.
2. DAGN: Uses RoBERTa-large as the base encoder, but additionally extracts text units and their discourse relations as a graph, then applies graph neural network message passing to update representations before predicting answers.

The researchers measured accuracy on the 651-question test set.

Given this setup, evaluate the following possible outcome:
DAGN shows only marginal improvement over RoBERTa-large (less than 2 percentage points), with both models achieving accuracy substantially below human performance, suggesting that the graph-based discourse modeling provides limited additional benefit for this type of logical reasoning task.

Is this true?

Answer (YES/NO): NO